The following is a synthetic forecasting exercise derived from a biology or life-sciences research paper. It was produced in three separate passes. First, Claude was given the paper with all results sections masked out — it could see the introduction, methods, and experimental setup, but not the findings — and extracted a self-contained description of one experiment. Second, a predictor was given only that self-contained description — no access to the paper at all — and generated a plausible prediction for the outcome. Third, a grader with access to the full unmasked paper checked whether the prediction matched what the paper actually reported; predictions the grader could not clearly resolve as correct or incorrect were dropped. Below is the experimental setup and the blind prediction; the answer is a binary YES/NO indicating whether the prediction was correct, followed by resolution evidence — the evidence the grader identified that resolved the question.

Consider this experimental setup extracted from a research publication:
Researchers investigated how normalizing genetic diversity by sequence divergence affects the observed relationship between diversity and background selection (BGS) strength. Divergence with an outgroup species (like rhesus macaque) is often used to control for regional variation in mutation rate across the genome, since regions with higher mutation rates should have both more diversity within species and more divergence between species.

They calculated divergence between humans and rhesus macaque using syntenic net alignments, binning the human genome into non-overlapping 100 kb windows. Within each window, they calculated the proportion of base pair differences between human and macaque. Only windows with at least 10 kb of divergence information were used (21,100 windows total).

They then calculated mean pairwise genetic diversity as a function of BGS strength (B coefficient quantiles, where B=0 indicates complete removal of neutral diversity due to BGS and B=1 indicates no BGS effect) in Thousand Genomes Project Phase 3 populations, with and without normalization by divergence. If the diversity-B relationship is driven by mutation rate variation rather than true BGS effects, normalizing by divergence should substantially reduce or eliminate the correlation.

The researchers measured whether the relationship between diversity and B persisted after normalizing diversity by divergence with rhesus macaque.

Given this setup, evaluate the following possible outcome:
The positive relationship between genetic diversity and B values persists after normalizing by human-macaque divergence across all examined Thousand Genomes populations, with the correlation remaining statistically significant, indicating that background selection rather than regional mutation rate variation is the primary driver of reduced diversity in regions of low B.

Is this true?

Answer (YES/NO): YES